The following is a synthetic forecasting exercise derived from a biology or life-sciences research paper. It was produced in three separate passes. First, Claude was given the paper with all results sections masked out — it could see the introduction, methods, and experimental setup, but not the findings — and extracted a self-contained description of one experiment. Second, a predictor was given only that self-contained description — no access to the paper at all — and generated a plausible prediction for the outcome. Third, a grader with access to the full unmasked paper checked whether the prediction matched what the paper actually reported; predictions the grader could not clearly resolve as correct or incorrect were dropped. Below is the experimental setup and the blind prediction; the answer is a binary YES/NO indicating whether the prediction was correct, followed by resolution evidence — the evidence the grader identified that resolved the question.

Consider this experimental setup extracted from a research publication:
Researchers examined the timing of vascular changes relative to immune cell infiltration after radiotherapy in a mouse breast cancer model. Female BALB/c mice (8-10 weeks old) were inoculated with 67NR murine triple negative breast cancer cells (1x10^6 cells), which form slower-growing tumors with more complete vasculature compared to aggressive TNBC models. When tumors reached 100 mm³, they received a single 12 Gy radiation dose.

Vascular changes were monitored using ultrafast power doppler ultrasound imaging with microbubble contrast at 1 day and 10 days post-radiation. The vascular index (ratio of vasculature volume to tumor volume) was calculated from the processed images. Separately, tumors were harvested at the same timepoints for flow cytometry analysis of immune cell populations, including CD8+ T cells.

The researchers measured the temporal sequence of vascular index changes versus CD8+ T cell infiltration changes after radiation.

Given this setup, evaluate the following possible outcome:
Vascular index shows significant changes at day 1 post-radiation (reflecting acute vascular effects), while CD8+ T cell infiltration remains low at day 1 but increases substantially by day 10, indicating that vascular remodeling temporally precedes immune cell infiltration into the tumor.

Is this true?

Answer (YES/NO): YES